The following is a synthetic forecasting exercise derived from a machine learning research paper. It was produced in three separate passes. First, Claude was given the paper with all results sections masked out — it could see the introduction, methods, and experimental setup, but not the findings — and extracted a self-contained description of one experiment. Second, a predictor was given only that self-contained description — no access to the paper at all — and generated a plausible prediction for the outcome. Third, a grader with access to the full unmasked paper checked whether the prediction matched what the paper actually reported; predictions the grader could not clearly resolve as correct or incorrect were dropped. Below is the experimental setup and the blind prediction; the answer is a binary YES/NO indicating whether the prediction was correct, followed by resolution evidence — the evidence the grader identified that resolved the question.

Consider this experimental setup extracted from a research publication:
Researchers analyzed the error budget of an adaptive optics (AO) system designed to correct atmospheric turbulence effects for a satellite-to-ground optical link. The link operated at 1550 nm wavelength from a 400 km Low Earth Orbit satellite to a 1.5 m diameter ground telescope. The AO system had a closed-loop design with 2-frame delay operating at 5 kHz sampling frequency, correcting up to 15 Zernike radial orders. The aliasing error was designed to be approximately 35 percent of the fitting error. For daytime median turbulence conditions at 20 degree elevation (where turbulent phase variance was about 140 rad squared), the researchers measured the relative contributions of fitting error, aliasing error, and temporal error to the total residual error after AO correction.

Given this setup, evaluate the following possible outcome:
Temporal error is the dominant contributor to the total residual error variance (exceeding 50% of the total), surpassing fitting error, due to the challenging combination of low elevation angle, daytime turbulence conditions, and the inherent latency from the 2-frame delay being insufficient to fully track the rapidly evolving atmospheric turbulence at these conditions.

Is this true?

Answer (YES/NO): NO